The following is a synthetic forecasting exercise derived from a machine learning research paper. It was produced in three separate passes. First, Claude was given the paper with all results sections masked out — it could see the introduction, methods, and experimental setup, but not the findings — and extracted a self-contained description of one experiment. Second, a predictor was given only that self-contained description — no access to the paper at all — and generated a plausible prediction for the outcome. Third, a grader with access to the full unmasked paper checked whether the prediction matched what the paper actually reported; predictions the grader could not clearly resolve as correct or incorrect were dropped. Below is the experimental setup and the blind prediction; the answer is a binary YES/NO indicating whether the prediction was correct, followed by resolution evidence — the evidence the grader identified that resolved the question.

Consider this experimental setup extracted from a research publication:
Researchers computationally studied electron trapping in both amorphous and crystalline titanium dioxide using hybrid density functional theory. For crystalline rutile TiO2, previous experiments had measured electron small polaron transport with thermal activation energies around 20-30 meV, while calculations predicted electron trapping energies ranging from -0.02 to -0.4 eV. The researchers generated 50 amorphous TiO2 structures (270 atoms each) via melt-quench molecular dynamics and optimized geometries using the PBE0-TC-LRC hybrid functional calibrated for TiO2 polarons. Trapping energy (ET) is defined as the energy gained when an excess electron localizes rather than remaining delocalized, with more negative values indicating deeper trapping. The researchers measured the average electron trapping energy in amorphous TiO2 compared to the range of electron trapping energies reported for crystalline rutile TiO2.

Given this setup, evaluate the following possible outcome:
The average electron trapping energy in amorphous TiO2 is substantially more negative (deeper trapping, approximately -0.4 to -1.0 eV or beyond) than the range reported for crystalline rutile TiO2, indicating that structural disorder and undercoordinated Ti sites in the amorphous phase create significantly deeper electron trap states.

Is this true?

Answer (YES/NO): YES